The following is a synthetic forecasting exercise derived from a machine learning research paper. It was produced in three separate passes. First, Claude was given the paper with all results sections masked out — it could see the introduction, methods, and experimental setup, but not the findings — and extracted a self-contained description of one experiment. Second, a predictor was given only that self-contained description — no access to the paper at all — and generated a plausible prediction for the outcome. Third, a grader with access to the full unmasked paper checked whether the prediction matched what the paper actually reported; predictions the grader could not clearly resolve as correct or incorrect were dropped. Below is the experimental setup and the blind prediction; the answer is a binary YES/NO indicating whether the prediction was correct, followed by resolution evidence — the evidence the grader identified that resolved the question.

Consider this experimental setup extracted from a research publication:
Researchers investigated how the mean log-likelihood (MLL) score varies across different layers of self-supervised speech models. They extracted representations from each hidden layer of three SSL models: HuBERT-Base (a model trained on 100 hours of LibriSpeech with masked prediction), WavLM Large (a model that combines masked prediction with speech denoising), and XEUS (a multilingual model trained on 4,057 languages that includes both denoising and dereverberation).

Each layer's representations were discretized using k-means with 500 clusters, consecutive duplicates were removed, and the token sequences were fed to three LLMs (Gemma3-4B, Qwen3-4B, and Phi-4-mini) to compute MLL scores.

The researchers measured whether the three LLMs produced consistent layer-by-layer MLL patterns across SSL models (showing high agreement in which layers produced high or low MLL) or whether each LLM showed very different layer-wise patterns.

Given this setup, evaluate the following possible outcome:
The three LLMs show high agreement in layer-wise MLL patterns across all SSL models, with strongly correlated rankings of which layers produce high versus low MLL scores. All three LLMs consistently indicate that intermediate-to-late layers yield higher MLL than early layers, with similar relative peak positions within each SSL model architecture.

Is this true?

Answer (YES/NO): NO